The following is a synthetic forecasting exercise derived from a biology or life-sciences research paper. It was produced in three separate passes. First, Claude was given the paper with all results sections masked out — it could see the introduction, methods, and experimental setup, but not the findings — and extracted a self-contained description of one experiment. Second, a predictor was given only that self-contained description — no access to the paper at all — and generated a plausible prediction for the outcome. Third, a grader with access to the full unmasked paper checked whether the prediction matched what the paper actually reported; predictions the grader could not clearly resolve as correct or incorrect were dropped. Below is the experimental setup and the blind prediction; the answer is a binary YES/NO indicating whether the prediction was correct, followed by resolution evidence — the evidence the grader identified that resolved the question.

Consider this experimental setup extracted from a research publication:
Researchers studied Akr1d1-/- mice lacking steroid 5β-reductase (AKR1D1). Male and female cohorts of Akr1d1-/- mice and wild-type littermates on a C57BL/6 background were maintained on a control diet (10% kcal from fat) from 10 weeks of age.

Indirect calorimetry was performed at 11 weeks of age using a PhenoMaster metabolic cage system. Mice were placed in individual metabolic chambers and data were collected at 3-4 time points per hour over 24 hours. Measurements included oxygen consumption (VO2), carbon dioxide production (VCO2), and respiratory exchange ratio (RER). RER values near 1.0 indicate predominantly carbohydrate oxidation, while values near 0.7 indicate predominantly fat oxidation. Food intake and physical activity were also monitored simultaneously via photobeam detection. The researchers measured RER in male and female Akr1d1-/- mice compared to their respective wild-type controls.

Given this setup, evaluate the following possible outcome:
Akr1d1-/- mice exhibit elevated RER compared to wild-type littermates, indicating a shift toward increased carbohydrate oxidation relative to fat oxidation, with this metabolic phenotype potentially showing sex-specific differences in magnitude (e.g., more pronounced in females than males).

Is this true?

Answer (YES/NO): NO